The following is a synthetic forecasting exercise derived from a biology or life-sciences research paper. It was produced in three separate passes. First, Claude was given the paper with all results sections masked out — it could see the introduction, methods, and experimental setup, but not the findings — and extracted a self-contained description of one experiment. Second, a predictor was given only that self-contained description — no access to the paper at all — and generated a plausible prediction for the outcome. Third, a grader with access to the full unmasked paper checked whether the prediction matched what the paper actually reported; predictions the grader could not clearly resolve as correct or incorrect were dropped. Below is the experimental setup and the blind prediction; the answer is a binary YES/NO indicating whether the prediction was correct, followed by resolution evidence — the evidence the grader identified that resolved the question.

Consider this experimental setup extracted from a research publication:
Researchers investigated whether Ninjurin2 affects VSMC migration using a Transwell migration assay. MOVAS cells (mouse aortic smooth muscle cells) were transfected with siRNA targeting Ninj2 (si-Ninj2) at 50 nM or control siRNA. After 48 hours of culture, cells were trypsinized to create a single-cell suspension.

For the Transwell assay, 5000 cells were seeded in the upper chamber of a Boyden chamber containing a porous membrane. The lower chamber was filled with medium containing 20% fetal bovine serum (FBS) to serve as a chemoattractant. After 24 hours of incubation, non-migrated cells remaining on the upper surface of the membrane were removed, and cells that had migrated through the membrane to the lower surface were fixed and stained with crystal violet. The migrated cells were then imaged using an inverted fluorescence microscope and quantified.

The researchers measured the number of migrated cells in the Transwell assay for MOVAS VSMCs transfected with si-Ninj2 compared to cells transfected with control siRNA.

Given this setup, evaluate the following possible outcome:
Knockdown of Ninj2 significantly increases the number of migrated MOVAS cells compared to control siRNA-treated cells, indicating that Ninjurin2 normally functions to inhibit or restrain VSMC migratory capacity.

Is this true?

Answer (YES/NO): YES